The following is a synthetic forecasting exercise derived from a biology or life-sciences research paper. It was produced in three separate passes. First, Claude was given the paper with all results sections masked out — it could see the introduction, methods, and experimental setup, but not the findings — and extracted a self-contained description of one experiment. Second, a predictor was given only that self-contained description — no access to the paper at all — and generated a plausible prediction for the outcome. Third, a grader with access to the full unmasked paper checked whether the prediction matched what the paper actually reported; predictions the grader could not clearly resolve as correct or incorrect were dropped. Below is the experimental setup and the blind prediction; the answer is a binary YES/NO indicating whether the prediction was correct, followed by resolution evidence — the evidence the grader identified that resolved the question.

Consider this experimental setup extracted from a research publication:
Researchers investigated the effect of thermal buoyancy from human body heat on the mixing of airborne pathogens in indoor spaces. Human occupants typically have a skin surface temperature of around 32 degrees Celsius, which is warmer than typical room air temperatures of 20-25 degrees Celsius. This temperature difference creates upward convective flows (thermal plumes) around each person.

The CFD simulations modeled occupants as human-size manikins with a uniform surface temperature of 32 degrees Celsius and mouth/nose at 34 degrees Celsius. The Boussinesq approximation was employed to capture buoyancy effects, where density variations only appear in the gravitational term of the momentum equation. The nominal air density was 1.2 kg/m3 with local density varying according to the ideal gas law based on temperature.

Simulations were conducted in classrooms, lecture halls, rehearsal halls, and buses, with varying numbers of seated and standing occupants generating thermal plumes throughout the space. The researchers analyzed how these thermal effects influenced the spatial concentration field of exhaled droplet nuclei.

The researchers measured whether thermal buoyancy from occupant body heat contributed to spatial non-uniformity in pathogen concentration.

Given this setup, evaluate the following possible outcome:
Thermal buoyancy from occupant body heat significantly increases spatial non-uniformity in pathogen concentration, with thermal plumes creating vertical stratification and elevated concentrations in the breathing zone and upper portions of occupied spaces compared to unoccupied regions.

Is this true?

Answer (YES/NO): NO